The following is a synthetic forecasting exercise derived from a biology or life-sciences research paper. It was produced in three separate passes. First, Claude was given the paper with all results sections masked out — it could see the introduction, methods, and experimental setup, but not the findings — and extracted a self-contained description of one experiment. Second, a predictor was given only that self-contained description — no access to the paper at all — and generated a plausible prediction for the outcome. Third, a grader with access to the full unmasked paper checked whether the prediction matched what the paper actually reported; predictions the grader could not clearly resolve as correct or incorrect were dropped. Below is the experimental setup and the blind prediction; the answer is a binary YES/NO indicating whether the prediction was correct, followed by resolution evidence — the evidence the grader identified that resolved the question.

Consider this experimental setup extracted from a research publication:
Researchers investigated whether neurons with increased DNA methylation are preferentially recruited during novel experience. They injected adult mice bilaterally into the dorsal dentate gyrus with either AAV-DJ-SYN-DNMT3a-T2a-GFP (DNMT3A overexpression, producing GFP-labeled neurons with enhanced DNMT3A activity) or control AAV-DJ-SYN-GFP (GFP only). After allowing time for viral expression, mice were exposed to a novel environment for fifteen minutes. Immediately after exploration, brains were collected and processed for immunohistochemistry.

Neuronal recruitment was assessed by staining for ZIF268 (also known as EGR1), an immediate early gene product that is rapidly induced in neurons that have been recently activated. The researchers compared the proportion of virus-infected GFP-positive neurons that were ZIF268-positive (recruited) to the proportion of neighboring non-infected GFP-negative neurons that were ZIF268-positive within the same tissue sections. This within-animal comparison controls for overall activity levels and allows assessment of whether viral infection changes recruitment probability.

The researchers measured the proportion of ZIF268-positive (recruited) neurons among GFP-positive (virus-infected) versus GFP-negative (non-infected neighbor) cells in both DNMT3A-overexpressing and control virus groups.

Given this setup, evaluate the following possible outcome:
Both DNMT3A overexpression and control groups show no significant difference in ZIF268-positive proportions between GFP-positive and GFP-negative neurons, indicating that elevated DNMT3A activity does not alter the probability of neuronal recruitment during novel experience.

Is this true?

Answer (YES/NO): NO